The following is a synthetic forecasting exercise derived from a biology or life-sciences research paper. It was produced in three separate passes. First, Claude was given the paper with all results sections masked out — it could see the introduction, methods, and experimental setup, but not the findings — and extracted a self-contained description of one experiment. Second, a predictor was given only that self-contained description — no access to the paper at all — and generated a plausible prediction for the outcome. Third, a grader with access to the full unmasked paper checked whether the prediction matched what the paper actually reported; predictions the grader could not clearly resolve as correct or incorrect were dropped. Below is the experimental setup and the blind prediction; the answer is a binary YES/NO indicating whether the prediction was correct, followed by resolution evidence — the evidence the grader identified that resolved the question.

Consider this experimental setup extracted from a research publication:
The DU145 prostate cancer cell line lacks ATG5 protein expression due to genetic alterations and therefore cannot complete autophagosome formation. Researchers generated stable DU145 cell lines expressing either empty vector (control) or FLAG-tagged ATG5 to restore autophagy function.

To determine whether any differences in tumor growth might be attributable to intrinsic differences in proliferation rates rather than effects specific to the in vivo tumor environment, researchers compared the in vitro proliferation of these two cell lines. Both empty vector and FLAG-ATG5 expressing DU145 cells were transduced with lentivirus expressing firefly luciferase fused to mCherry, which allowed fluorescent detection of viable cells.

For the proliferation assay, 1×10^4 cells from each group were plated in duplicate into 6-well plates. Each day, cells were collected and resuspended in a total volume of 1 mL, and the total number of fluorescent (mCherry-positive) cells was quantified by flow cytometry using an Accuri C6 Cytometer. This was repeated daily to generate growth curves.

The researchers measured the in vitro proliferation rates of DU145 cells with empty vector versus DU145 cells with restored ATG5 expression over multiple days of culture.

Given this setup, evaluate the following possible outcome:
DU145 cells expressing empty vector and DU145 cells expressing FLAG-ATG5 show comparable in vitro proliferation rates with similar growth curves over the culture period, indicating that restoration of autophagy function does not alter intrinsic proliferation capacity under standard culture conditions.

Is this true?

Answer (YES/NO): YES